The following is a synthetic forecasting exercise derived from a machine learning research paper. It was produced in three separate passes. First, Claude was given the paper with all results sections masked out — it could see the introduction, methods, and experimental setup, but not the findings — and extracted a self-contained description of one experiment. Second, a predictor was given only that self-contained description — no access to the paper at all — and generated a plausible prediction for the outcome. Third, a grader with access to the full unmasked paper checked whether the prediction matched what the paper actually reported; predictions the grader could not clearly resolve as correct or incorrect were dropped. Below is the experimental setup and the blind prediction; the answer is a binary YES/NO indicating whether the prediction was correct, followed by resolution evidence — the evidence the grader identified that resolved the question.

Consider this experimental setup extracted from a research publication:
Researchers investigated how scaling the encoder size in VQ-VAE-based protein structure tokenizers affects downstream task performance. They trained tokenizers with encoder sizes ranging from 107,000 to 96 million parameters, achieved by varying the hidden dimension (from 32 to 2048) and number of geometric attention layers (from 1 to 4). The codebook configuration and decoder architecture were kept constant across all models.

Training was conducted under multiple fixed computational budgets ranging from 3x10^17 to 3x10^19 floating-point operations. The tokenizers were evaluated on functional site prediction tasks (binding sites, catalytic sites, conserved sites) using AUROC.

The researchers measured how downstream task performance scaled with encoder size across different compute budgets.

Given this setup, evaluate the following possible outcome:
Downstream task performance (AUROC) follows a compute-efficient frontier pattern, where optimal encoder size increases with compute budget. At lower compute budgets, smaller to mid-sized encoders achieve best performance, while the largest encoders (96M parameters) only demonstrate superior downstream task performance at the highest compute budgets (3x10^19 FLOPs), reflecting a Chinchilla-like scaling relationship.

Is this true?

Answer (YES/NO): NO